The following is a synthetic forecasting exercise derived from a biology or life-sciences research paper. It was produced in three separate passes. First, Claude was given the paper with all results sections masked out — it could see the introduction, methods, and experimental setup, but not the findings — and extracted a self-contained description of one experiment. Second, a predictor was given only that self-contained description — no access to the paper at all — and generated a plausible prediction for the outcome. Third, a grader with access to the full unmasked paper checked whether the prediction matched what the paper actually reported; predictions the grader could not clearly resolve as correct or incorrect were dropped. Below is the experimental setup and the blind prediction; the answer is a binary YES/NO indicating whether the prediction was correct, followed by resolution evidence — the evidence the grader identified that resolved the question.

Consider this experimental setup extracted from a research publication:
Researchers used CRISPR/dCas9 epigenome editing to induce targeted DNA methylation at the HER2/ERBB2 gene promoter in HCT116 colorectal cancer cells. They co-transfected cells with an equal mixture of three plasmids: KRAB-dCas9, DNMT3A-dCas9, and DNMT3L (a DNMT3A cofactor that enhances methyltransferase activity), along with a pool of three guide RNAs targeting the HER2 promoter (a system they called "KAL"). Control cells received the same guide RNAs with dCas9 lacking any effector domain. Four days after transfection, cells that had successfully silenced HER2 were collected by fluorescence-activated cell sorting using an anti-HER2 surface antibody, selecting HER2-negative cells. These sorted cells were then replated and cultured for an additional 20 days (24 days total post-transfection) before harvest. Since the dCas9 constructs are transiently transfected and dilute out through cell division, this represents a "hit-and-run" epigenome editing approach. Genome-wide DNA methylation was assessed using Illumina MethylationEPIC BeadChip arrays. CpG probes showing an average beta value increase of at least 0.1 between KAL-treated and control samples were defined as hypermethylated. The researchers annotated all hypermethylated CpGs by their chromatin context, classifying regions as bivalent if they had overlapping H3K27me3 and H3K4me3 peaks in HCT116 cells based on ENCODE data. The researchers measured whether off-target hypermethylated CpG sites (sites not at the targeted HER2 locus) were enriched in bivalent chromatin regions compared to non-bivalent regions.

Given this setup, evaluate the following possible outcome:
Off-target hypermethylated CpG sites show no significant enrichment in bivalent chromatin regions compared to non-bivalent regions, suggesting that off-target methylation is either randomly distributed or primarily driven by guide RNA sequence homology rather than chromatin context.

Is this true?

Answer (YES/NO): NO